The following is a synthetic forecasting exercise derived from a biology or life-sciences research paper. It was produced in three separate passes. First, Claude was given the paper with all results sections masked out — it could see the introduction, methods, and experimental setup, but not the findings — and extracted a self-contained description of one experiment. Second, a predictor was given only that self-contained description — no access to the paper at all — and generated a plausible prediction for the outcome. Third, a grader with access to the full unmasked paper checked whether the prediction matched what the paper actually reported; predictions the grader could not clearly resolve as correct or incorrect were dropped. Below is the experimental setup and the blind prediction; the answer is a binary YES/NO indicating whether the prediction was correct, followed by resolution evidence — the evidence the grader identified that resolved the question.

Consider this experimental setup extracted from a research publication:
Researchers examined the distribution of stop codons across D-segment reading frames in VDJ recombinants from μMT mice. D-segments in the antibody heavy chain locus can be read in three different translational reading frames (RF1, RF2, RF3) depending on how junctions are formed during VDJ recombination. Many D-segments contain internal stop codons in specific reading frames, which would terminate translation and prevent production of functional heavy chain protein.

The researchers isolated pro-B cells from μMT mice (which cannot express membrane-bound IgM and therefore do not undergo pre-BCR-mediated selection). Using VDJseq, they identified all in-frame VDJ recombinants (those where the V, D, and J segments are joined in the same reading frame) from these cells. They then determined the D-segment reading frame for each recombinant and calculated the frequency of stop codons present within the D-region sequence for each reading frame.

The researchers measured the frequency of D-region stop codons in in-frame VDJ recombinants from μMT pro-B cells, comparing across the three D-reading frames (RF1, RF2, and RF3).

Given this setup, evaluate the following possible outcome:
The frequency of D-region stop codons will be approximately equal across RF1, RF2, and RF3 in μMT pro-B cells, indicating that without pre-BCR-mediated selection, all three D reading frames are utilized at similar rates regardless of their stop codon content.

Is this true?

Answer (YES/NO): NO